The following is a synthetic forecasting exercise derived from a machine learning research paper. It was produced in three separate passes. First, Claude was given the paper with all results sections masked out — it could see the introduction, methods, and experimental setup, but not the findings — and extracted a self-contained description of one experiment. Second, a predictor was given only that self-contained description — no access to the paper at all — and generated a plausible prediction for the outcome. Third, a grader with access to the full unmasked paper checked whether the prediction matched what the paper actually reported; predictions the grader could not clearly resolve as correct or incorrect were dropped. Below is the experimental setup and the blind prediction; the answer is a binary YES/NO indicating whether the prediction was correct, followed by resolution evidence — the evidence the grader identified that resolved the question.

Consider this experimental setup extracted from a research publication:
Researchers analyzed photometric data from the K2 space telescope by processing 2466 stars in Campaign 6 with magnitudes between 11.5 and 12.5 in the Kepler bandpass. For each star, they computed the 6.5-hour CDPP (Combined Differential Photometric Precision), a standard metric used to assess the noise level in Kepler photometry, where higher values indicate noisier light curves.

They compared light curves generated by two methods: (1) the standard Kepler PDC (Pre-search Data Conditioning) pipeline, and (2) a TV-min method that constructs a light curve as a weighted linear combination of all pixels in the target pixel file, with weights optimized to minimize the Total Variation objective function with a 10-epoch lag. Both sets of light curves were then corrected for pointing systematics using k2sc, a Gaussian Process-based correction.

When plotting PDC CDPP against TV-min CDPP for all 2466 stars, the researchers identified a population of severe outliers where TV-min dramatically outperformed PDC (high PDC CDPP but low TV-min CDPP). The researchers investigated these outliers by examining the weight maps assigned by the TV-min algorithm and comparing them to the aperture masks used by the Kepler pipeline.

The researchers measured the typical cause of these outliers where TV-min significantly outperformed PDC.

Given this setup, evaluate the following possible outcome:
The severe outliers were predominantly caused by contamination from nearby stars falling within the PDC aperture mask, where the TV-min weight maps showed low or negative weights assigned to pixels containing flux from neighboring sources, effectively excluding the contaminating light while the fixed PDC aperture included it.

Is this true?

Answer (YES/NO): NO